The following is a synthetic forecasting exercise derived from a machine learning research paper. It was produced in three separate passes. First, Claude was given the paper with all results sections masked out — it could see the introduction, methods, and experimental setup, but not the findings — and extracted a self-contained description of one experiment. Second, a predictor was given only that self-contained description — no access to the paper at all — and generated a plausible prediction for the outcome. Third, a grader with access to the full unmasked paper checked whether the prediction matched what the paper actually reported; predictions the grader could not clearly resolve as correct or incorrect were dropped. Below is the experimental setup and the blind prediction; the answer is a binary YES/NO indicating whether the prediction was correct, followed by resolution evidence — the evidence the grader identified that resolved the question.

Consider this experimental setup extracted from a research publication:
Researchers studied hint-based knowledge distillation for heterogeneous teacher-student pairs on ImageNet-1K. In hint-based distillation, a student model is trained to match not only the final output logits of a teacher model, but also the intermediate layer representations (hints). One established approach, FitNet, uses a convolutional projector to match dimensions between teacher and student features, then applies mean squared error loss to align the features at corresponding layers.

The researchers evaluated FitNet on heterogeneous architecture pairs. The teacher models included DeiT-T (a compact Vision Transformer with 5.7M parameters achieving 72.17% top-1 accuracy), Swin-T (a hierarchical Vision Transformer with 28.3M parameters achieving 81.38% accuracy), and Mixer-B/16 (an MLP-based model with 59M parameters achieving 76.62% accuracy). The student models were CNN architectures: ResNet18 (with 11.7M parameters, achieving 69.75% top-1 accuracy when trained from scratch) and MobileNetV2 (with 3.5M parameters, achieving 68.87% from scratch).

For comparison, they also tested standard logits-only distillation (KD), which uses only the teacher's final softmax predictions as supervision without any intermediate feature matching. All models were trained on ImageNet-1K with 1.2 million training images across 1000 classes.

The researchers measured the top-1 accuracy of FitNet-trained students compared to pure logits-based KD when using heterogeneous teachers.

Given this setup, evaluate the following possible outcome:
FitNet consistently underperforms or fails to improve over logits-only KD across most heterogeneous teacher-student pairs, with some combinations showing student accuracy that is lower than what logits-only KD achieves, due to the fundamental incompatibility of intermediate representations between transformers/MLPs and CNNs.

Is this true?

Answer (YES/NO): NO